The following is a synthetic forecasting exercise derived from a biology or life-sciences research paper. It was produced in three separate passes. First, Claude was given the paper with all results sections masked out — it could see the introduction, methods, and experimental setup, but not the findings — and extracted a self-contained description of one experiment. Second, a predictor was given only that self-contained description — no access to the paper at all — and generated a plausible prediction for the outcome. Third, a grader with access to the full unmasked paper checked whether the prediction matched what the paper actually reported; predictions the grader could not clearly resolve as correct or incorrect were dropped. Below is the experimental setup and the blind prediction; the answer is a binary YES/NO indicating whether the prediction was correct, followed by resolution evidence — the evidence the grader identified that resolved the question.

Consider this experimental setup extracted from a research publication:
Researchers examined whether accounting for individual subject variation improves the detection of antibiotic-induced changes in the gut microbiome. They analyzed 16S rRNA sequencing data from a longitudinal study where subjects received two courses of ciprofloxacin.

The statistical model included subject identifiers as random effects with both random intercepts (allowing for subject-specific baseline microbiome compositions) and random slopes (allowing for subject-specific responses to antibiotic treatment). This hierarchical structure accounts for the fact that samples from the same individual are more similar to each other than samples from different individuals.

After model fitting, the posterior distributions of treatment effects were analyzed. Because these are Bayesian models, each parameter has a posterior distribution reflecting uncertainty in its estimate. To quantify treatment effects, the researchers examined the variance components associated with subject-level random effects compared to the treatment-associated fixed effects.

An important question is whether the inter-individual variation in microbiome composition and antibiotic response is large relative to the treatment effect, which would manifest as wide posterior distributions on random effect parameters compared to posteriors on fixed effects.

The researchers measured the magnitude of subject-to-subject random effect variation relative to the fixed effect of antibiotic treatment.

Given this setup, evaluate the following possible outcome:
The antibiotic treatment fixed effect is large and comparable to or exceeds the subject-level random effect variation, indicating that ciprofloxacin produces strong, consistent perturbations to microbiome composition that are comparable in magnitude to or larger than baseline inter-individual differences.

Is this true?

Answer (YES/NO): NO